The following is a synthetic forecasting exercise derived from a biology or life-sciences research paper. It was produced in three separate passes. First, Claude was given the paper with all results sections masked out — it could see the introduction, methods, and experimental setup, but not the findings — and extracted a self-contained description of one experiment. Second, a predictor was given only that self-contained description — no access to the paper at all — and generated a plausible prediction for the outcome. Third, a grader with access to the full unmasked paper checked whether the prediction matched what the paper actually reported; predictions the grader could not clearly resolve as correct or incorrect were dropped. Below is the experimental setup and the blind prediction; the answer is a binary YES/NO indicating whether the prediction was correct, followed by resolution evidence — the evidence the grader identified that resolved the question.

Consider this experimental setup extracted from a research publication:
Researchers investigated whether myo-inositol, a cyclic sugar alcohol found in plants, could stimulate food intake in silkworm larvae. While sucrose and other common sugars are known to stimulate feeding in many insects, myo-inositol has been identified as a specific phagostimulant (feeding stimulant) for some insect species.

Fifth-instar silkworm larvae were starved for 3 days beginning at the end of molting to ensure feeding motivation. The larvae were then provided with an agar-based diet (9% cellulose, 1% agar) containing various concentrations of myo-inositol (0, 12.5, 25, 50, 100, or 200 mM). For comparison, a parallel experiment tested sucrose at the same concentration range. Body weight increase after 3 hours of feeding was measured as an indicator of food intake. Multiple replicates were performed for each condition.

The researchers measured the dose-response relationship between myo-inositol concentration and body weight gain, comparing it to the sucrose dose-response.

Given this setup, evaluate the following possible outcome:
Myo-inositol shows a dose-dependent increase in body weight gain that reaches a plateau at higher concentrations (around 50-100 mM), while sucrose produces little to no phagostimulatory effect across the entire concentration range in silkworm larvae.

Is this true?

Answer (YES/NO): NO